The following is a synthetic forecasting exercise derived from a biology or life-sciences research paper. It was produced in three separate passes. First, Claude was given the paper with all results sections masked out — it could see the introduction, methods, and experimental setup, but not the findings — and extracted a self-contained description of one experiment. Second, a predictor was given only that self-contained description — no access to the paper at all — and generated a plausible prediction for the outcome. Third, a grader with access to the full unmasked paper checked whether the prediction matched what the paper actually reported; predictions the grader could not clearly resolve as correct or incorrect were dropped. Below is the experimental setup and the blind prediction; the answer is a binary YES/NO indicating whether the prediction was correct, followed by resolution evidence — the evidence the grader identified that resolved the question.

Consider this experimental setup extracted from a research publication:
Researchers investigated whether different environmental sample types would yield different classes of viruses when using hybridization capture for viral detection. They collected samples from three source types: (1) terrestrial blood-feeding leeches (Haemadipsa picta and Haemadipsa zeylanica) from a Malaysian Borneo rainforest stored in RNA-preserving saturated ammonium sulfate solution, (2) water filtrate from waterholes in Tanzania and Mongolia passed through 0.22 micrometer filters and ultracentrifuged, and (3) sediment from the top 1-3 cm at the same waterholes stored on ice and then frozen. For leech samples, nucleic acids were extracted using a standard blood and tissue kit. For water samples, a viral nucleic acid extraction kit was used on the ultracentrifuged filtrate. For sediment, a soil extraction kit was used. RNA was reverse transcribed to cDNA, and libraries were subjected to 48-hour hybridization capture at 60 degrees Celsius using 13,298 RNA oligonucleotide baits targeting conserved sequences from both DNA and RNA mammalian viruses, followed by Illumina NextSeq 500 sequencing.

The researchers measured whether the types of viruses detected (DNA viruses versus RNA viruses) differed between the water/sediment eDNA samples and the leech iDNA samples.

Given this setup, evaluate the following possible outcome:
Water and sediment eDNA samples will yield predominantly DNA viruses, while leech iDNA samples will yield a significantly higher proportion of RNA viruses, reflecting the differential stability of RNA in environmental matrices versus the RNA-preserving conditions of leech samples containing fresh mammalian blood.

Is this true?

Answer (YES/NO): YES